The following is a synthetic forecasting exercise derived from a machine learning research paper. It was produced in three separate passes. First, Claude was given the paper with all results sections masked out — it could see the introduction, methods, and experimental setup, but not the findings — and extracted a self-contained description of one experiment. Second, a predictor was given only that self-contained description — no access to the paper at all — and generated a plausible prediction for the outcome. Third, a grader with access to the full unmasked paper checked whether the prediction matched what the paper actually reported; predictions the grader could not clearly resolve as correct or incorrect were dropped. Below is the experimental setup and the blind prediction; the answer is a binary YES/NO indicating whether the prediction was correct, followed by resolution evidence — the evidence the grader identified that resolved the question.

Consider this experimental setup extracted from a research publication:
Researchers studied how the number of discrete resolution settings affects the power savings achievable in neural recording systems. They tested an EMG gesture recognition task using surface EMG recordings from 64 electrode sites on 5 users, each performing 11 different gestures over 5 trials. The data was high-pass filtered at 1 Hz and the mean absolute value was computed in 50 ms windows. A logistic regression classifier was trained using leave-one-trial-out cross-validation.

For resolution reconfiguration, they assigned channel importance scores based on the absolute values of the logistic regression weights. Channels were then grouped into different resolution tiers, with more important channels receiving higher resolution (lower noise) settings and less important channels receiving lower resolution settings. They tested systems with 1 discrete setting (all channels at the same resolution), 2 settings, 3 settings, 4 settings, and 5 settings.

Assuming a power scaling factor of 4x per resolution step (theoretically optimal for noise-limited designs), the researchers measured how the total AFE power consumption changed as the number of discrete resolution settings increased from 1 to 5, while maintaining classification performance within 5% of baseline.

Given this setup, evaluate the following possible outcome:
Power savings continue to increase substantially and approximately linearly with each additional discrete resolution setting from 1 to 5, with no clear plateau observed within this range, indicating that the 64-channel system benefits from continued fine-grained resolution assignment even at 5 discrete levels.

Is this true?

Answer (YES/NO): NO